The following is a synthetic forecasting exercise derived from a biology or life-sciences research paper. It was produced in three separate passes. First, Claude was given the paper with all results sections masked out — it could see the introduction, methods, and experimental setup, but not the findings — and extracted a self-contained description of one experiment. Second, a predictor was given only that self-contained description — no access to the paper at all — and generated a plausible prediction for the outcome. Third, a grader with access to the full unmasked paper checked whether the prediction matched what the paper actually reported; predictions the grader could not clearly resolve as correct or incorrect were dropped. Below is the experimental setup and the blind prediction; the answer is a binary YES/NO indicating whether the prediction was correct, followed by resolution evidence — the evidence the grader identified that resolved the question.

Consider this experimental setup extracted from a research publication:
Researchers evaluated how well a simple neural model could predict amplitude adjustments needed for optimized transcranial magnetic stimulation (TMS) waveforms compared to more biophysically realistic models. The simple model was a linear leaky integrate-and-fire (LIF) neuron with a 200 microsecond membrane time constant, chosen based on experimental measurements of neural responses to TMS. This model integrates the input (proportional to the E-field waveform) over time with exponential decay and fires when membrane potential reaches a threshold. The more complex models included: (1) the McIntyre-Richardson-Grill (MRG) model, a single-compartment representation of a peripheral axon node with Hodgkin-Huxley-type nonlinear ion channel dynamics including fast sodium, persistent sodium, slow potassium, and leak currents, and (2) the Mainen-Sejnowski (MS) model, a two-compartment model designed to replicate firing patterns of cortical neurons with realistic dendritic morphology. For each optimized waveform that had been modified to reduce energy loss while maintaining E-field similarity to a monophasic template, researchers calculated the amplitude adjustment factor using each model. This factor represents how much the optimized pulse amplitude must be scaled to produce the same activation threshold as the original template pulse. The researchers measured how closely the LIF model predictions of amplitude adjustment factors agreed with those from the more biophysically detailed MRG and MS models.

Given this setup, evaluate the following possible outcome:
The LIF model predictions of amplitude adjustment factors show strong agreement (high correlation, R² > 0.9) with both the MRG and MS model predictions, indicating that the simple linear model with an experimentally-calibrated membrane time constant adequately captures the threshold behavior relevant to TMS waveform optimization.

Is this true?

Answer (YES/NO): NO